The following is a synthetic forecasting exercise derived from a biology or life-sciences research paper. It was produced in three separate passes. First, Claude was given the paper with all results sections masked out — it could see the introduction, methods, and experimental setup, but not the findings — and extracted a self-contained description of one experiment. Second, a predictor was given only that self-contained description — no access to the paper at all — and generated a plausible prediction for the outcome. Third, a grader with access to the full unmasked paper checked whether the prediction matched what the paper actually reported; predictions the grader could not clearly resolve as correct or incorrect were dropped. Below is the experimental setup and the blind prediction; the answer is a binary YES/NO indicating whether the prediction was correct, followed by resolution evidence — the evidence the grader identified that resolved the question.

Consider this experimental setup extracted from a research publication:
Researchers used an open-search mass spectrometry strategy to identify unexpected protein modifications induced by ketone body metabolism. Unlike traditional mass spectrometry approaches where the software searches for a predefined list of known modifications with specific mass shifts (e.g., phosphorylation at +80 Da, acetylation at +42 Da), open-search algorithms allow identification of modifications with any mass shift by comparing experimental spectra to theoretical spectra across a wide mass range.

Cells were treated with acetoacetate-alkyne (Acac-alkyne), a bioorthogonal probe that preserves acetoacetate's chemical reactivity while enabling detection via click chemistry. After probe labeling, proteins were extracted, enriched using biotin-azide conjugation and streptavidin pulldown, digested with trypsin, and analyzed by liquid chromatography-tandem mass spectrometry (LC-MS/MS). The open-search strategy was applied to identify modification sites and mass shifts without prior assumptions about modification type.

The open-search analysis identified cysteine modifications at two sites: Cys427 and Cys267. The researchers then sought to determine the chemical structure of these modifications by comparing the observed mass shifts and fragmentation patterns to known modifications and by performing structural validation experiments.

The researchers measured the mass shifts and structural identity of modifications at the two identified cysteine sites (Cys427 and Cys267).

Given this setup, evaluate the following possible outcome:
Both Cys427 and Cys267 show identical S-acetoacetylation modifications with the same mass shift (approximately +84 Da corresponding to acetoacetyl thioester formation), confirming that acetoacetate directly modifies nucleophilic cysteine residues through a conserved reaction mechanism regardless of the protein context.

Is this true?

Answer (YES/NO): NO